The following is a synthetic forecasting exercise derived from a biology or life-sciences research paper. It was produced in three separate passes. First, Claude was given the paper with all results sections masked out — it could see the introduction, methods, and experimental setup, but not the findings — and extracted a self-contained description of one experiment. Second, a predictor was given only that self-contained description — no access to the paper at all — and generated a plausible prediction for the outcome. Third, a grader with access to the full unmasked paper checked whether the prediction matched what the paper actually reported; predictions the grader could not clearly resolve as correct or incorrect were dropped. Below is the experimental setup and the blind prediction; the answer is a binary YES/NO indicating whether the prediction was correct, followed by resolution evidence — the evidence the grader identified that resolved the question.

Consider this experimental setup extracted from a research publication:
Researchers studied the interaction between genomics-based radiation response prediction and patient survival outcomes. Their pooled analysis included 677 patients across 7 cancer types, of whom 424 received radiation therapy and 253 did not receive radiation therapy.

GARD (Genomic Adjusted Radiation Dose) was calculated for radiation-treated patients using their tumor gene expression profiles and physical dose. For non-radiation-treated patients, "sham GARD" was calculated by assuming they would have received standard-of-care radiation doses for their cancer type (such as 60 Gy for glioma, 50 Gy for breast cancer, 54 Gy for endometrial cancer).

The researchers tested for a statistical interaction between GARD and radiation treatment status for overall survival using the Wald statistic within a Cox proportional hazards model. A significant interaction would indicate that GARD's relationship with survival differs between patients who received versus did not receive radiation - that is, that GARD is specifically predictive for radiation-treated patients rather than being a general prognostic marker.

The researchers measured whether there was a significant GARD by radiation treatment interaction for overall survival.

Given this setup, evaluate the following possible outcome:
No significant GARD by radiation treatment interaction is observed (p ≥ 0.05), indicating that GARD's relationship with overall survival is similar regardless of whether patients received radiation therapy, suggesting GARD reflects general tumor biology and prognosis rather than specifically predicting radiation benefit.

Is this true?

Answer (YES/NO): NO